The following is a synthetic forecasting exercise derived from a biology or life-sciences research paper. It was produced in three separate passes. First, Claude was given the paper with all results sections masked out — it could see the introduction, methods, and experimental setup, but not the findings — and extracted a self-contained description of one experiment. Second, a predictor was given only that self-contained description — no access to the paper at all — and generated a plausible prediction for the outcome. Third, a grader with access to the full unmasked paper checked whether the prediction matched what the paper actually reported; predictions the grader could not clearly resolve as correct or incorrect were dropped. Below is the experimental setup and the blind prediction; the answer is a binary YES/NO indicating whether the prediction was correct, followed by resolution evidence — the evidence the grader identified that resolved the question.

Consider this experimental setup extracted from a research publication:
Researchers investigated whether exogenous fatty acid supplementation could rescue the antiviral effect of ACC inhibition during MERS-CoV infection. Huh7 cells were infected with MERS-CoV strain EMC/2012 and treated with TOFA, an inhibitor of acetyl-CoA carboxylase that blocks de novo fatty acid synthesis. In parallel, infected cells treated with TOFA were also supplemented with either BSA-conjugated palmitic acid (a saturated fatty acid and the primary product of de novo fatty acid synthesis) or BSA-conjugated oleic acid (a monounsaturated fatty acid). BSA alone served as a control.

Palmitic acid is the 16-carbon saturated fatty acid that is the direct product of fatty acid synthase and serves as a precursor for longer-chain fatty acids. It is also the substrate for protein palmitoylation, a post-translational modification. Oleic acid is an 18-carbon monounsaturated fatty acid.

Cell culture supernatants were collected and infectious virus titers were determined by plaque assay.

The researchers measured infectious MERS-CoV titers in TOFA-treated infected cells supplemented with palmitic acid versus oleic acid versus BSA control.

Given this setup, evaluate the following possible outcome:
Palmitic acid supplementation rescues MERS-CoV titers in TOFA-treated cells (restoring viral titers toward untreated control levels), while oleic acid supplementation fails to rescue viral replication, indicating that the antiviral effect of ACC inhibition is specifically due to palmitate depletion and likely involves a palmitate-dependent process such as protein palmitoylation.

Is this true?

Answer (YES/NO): YES